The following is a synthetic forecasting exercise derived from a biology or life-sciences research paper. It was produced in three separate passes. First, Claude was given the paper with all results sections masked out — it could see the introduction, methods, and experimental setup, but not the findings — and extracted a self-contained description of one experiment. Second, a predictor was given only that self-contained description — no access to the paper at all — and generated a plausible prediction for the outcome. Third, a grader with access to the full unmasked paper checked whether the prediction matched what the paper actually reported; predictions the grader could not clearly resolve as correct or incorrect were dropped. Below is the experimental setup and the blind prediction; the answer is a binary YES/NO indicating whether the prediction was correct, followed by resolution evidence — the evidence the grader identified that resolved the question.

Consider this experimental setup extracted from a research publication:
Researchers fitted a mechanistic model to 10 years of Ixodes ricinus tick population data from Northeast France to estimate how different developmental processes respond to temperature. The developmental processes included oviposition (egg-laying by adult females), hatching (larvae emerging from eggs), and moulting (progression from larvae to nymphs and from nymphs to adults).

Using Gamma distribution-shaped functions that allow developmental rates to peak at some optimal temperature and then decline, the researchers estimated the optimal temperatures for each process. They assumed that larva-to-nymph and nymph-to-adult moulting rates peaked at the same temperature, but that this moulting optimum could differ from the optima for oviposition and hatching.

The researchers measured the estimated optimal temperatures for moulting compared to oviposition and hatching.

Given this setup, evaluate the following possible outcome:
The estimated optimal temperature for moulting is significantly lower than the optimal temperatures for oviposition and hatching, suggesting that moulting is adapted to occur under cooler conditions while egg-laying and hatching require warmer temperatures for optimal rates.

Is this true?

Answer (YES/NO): YES